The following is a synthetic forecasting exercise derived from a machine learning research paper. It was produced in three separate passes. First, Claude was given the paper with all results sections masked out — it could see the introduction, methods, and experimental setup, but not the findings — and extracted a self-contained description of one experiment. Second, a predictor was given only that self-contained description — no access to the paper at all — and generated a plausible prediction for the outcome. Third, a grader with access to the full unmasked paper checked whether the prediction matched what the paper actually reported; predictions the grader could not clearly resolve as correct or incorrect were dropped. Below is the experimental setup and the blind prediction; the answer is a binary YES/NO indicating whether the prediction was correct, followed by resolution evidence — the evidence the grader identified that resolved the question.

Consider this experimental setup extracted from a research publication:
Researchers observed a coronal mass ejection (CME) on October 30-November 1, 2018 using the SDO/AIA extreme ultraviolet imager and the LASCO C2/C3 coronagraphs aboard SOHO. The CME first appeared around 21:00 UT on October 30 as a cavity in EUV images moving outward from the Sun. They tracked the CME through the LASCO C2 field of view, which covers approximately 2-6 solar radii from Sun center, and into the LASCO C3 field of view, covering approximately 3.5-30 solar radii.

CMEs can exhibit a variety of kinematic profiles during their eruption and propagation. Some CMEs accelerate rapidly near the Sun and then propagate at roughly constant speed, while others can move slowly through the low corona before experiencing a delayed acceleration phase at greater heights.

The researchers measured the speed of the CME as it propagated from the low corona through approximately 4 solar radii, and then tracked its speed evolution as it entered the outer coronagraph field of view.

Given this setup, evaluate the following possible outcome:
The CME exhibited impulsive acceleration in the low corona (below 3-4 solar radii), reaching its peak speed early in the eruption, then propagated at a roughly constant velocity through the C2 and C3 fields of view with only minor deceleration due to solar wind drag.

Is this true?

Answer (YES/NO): NO